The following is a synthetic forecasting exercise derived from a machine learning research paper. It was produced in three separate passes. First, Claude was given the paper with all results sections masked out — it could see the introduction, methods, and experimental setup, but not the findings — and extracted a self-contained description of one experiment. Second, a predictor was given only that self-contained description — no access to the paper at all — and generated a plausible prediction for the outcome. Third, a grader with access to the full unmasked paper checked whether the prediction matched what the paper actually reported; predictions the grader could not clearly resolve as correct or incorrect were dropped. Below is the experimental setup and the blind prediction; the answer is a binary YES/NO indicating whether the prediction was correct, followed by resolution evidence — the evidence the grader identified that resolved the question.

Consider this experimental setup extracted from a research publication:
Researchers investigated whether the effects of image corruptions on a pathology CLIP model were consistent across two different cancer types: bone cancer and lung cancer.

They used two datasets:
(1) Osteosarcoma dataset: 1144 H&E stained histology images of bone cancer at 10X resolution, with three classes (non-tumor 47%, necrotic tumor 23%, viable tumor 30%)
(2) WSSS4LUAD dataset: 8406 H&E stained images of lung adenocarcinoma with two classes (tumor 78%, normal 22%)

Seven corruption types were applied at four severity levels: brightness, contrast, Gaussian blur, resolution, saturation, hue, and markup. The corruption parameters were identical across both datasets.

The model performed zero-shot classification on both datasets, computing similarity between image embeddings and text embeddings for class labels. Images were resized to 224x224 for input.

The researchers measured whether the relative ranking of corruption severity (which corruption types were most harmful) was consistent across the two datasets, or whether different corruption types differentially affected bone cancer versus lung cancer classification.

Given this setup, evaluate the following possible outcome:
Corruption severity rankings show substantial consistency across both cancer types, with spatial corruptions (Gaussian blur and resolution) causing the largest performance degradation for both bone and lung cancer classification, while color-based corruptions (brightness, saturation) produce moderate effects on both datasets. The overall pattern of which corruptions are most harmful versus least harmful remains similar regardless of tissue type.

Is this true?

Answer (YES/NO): NO